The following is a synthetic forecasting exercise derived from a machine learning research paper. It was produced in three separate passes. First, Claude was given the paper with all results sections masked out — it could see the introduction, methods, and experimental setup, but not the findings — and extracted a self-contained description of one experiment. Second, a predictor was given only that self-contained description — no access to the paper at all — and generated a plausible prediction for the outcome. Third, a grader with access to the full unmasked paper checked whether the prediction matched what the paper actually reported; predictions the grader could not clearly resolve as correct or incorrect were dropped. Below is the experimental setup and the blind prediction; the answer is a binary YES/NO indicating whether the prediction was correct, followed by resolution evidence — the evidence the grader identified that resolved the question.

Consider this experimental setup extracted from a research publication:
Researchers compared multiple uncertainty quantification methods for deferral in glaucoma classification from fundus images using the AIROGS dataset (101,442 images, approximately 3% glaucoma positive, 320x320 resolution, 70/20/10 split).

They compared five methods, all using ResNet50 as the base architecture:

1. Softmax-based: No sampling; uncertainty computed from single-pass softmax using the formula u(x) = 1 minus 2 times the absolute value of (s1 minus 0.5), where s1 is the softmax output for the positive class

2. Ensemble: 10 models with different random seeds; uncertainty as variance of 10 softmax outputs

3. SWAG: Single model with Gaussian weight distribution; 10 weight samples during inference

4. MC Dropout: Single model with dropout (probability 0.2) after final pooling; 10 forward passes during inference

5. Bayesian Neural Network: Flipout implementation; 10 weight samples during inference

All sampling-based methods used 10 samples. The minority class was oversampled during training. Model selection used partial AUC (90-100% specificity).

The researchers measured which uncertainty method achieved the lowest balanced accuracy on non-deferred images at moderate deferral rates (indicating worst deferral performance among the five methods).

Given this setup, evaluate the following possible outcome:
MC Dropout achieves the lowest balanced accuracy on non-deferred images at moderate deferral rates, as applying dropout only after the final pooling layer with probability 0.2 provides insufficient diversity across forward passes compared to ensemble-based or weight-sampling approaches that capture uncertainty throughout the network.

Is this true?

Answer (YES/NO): YES